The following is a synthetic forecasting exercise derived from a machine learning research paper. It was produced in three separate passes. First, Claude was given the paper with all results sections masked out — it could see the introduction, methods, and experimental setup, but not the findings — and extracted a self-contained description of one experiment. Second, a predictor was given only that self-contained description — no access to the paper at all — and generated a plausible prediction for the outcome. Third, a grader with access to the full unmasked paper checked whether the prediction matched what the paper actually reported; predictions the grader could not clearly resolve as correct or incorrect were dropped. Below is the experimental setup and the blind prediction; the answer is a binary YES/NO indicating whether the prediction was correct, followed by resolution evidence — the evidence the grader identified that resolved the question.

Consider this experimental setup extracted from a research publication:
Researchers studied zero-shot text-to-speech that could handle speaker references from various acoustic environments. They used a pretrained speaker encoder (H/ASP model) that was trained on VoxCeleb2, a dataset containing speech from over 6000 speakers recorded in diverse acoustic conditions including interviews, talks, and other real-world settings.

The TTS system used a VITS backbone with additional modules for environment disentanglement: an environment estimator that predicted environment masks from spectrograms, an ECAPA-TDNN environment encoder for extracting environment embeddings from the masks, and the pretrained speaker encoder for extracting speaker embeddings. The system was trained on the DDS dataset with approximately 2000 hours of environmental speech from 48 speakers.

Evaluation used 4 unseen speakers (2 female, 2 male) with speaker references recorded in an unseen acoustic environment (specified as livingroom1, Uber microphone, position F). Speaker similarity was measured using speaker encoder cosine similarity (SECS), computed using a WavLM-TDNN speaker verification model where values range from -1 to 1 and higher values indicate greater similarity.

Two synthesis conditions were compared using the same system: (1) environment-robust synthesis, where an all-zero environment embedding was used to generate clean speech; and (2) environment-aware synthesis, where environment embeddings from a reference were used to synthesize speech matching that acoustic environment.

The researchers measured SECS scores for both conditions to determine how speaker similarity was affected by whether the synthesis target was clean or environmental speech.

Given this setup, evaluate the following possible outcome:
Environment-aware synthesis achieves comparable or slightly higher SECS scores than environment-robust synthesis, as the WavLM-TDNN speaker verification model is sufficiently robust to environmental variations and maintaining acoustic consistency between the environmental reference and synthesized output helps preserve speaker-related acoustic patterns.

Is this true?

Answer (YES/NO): NO